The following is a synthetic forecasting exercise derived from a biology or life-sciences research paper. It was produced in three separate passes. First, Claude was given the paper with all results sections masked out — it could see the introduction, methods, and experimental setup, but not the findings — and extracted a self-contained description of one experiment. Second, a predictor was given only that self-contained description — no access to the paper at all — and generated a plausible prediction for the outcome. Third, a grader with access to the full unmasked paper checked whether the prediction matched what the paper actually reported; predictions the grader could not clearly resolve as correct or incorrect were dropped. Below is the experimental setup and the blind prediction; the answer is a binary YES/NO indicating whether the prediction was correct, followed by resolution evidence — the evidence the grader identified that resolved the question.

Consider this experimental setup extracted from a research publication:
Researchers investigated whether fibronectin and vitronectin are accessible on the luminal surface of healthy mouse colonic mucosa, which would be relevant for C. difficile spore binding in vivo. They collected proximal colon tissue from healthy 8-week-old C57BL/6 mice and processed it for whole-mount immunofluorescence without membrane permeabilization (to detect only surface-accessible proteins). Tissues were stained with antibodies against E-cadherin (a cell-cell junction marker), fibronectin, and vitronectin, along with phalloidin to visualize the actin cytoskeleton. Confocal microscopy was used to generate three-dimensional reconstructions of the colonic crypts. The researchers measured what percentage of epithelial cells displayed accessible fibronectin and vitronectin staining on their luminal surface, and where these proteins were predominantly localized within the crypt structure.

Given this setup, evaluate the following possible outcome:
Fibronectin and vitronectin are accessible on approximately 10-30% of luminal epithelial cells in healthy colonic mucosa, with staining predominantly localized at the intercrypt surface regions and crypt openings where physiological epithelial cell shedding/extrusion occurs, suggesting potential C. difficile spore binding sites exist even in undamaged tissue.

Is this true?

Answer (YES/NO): YES